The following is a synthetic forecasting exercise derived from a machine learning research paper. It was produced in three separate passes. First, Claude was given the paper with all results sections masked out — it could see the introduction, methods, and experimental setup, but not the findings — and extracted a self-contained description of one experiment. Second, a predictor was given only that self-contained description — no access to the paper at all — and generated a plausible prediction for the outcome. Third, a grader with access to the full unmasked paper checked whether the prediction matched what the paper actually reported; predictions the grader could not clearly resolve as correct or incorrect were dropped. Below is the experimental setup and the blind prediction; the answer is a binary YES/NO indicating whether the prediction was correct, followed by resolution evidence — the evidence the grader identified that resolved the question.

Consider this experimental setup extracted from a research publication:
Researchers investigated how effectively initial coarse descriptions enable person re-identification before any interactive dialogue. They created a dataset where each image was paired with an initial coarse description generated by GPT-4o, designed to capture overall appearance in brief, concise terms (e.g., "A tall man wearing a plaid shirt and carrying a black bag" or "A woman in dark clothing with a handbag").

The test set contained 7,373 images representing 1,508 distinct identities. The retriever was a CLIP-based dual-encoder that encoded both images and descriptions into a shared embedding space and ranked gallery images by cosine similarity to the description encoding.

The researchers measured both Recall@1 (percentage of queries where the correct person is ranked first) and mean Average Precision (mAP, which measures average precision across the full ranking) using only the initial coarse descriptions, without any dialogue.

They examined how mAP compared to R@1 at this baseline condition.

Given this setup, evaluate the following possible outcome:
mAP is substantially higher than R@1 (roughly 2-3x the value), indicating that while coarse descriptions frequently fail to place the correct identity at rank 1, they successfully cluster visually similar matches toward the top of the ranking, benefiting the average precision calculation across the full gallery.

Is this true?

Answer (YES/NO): NO